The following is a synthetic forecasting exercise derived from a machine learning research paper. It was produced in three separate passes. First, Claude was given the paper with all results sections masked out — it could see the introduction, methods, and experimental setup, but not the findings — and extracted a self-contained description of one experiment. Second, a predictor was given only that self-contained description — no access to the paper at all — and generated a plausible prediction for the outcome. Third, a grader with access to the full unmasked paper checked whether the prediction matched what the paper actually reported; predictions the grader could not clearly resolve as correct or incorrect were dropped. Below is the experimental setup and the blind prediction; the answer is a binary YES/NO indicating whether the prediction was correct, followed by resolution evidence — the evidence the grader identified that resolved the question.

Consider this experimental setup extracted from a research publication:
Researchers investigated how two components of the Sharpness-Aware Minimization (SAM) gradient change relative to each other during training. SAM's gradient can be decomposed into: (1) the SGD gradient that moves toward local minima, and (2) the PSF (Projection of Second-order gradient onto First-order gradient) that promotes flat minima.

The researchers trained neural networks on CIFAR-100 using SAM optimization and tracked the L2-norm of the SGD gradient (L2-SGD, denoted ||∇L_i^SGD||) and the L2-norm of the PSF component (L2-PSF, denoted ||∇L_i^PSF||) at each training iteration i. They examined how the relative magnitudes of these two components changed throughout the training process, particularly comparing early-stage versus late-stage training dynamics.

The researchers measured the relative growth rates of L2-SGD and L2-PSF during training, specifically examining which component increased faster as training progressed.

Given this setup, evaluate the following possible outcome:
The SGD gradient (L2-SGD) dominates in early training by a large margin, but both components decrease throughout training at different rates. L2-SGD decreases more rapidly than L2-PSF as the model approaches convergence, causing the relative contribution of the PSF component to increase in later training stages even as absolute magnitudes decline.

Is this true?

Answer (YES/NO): NO